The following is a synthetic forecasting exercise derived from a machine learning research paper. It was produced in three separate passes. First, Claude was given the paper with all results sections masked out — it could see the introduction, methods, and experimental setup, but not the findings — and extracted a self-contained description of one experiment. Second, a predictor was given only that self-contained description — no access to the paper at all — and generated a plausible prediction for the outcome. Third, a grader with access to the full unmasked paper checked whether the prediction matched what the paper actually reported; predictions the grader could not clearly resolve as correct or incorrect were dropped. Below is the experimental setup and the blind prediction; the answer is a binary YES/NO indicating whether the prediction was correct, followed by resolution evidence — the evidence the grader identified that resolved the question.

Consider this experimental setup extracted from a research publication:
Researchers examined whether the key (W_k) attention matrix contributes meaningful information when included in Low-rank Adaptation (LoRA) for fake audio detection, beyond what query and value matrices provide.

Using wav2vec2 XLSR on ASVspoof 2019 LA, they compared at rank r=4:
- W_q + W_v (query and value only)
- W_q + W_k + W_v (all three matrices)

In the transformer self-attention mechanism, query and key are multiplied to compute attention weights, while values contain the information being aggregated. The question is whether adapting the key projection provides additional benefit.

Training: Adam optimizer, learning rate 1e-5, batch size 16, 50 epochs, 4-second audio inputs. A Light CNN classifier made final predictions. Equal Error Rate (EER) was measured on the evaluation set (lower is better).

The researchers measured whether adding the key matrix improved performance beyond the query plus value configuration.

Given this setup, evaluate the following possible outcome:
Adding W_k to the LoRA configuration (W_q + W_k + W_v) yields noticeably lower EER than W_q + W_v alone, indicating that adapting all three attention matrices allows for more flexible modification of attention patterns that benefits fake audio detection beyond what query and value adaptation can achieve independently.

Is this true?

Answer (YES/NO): NO